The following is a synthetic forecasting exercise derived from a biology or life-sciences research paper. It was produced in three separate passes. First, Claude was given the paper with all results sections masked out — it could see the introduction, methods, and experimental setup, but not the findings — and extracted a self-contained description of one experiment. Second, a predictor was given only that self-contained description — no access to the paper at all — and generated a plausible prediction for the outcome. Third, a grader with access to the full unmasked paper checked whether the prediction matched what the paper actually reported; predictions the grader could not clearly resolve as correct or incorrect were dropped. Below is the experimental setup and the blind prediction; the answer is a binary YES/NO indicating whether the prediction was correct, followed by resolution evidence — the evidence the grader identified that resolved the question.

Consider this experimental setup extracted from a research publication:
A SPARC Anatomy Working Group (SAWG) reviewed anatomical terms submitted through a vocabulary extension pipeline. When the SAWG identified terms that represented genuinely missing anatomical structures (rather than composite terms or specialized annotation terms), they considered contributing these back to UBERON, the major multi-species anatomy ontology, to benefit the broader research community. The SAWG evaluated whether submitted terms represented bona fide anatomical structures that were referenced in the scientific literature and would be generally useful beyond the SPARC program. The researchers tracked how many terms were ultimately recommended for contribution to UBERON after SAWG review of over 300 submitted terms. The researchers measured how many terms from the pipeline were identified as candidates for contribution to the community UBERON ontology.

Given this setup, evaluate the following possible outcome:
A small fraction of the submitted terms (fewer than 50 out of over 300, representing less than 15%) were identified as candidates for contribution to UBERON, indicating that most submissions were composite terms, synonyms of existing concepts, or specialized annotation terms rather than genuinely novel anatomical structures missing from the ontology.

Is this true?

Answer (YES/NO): YES